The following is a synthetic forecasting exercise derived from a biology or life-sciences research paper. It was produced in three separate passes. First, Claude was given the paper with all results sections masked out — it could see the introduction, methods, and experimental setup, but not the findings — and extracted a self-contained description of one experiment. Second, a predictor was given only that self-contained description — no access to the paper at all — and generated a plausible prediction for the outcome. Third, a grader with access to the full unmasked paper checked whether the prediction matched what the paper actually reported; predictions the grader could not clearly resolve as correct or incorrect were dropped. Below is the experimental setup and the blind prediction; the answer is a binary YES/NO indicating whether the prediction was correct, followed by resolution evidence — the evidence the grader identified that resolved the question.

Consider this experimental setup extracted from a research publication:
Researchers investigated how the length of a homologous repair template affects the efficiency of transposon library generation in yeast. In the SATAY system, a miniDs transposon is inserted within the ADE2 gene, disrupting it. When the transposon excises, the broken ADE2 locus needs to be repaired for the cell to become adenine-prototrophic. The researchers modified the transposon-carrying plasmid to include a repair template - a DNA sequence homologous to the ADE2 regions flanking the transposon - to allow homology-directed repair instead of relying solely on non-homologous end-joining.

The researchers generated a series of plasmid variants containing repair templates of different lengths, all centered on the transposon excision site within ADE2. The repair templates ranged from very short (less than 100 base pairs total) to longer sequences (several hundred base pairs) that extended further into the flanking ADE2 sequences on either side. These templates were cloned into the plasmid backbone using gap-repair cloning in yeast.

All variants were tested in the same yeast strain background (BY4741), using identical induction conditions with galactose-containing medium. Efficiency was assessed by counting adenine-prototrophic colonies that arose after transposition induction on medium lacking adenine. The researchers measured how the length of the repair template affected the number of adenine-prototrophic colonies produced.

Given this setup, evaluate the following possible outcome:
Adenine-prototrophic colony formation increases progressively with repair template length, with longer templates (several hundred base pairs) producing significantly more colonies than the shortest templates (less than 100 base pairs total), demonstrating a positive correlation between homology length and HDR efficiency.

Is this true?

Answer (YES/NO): NO